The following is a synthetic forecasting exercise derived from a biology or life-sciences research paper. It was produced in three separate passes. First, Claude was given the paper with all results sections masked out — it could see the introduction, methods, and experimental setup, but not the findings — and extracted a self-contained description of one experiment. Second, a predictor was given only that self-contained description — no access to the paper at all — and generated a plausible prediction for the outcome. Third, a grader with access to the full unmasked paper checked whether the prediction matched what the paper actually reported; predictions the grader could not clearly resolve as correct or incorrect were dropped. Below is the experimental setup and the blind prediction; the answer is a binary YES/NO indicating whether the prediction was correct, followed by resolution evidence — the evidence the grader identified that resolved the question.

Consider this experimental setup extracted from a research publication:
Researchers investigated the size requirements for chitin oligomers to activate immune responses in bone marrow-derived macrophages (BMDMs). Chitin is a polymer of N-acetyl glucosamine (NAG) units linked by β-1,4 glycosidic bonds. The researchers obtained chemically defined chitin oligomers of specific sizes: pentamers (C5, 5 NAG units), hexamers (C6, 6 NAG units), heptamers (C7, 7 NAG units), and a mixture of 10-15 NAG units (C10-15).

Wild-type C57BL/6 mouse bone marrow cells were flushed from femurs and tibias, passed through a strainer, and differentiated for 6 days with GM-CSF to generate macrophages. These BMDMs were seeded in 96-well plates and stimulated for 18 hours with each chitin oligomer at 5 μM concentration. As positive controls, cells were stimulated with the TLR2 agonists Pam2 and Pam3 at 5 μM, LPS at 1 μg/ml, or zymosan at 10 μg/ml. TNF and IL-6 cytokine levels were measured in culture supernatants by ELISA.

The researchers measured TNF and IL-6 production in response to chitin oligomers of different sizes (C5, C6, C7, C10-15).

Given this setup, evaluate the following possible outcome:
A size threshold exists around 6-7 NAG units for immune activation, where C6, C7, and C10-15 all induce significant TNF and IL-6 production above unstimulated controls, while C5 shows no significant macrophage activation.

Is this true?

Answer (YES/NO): YES